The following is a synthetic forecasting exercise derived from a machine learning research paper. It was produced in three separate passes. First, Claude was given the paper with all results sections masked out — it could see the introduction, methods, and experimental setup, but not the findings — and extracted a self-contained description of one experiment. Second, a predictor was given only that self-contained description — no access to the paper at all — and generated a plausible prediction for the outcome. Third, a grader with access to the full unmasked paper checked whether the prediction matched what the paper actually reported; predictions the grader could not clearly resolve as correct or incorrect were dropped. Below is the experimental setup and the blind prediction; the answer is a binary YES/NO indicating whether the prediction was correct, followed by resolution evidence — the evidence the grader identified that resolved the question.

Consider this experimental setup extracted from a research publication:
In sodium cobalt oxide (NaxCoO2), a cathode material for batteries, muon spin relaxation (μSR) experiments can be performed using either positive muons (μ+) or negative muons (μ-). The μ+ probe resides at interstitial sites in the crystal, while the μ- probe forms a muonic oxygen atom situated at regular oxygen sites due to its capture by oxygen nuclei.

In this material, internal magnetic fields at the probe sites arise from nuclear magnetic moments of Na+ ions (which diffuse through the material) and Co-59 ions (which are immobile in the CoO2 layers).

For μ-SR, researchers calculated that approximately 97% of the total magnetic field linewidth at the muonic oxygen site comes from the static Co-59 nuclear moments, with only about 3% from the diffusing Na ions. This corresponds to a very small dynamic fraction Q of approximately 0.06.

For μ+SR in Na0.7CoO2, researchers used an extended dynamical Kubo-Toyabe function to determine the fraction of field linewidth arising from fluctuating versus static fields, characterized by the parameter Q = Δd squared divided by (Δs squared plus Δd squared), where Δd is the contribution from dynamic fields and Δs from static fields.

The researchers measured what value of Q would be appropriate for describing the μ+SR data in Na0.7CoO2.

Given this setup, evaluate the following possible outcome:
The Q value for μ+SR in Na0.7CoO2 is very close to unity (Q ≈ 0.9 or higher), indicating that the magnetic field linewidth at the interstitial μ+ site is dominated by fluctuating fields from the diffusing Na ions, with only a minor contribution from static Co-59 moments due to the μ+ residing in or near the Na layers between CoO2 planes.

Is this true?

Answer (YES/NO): NO